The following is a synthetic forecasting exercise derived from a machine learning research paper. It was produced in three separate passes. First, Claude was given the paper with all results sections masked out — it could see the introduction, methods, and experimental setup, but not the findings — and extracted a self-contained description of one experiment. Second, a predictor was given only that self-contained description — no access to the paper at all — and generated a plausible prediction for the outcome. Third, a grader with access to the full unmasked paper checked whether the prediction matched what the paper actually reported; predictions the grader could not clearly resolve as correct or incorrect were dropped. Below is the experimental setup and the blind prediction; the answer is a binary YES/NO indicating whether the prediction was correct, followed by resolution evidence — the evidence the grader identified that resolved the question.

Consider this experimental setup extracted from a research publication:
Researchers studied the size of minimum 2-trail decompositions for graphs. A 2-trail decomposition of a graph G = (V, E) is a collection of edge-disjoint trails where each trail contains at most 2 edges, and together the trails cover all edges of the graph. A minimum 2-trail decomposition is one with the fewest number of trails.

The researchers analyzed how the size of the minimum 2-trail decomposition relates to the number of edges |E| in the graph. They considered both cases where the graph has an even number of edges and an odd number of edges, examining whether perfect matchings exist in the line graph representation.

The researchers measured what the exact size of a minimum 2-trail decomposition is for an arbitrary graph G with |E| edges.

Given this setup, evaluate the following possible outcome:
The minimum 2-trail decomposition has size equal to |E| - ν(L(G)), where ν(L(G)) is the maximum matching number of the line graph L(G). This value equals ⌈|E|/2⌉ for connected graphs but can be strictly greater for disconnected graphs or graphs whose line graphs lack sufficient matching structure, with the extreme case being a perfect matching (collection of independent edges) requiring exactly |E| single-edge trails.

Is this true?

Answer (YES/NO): NO